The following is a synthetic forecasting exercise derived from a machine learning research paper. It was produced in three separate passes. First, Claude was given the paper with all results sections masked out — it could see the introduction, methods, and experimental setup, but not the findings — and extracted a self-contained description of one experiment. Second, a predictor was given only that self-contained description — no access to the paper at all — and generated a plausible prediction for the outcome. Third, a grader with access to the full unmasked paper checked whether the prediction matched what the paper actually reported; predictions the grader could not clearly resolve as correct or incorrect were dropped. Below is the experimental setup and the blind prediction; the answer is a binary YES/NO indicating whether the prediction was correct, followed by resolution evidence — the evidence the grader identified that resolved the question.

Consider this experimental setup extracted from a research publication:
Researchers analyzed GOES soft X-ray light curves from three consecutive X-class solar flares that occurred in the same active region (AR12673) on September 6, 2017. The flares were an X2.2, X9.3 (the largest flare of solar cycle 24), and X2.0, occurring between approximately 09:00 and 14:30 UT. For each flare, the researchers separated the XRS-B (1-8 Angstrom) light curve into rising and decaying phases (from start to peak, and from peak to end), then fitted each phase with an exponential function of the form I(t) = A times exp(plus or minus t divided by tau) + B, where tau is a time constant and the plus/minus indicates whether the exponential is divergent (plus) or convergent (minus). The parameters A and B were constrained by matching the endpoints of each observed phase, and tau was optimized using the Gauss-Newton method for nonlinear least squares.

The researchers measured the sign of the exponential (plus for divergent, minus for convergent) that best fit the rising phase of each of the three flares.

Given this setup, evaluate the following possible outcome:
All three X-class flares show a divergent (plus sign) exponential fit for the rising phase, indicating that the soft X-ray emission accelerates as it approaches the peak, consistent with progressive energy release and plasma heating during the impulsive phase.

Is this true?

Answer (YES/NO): NO